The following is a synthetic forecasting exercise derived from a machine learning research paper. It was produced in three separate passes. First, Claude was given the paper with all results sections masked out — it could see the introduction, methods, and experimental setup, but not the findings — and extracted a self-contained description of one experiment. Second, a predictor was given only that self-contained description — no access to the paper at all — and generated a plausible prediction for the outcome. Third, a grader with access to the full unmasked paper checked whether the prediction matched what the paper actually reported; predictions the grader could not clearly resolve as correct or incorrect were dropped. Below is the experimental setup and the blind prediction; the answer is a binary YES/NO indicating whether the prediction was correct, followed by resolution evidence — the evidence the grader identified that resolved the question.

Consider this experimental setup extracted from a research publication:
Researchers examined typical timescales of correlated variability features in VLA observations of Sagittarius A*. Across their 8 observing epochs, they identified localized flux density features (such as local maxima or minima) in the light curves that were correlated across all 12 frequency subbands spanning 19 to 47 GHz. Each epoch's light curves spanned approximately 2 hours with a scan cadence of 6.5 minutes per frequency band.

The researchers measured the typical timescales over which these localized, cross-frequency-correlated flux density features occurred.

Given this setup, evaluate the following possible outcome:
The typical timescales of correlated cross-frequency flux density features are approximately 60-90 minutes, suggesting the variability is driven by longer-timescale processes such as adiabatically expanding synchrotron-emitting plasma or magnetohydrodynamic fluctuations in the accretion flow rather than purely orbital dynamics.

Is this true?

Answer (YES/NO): YES